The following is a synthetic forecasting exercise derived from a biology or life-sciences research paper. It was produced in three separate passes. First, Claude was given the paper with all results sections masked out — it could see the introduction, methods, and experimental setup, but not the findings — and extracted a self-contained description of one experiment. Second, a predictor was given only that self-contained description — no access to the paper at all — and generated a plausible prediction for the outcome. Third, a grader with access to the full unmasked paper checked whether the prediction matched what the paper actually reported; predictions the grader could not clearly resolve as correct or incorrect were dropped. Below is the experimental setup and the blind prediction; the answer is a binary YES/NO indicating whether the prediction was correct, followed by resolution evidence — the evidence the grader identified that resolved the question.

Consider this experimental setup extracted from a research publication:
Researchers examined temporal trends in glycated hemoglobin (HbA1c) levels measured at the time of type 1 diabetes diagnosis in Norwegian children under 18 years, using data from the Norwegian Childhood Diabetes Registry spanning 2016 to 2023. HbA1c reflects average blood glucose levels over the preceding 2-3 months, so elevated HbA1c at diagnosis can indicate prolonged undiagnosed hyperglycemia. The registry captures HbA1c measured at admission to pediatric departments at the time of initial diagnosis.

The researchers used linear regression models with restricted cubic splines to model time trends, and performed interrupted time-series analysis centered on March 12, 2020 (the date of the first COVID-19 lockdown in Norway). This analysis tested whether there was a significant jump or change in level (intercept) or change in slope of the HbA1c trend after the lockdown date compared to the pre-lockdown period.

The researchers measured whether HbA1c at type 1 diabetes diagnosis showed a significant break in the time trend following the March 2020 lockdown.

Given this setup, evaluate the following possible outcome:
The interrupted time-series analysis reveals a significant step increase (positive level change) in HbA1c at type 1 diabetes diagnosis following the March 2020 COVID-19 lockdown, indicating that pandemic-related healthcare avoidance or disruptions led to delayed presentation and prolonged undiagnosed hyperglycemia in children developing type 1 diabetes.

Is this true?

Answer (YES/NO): NO